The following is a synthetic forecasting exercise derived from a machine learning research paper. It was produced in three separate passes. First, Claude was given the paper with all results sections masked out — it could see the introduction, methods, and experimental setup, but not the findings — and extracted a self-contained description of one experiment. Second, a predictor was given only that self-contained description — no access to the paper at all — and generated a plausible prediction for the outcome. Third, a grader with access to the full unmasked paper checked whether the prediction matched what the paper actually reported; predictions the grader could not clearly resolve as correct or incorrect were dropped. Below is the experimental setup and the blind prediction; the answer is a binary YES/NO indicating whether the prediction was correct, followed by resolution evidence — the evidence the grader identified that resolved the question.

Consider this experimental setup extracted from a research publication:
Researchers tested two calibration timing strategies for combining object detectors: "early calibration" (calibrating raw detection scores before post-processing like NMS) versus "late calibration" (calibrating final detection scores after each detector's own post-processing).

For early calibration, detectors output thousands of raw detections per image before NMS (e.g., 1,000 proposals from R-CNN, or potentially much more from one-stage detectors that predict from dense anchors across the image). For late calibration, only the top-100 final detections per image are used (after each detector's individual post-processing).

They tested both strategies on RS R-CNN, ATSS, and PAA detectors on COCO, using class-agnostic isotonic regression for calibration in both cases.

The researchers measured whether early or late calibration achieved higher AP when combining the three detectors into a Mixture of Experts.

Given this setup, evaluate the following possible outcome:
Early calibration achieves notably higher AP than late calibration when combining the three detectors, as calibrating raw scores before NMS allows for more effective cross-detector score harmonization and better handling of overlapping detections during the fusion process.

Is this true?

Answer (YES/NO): NO